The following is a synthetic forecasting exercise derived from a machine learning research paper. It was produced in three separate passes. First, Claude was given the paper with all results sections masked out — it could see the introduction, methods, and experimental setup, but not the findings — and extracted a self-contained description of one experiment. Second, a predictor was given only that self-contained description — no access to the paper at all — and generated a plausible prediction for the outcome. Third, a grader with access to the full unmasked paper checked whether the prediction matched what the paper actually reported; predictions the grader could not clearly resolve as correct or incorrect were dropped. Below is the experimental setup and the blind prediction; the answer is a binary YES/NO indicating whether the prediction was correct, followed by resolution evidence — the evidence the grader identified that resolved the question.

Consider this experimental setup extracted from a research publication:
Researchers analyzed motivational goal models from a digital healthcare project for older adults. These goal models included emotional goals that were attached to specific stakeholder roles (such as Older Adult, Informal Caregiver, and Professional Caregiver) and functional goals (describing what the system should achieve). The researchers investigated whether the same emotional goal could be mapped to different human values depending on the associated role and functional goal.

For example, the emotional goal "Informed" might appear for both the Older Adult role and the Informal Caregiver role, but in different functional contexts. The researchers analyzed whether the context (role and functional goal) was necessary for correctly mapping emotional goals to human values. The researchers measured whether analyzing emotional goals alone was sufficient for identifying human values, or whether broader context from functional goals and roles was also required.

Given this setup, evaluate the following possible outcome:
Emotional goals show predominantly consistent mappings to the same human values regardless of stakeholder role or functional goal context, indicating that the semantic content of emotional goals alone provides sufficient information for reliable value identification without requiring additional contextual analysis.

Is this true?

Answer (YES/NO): NO